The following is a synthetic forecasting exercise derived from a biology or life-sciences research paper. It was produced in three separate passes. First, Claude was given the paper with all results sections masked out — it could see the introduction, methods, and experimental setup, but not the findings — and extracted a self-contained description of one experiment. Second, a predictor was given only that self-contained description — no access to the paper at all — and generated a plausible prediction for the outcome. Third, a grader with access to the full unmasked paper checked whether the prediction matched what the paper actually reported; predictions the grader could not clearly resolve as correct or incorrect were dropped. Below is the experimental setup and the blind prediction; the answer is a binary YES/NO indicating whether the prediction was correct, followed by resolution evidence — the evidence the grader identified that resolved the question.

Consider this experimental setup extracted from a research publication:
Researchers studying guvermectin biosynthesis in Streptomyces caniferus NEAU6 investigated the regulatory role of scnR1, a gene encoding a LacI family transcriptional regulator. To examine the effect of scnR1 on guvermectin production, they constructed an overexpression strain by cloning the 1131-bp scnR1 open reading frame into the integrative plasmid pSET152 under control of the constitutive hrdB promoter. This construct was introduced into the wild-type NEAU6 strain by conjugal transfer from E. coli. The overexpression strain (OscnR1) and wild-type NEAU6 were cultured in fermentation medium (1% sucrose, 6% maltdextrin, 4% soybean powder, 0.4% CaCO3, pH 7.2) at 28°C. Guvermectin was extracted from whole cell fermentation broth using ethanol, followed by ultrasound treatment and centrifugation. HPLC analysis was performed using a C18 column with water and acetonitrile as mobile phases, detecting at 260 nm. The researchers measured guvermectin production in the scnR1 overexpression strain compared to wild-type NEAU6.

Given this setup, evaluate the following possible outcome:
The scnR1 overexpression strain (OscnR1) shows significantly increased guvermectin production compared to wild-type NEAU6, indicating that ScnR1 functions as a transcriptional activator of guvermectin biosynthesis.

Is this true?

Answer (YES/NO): NO